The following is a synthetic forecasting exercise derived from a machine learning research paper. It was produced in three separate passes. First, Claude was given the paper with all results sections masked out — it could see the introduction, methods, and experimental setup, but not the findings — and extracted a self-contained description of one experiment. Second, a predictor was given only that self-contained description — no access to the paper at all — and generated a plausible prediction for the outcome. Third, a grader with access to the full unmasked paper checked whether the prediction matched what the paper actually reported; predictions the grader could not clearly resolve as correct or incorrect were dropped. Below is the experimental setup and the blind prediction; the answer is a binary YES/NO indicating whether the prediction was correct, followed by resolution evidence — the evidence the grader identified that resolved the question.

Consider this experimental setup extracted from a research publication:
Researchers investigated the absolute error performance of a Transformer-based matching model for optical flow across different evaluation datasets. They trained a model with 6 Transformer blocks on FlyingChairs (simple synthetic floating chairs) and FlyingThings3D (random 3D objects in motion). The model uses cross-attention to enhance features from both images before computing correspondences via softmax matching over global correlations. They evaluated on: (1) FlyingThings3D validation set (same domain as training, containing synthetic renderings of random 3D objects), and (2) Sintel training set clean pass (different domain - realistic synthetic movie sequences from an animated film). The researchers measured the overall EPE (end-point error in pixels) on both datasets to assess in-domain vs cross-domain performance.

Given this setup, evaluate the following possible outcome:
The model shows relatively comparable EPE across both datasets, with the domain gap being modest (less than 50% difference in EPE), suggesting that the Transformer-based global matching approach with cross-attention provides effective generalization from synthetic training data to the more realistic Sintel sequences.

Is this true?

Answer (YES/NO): NO